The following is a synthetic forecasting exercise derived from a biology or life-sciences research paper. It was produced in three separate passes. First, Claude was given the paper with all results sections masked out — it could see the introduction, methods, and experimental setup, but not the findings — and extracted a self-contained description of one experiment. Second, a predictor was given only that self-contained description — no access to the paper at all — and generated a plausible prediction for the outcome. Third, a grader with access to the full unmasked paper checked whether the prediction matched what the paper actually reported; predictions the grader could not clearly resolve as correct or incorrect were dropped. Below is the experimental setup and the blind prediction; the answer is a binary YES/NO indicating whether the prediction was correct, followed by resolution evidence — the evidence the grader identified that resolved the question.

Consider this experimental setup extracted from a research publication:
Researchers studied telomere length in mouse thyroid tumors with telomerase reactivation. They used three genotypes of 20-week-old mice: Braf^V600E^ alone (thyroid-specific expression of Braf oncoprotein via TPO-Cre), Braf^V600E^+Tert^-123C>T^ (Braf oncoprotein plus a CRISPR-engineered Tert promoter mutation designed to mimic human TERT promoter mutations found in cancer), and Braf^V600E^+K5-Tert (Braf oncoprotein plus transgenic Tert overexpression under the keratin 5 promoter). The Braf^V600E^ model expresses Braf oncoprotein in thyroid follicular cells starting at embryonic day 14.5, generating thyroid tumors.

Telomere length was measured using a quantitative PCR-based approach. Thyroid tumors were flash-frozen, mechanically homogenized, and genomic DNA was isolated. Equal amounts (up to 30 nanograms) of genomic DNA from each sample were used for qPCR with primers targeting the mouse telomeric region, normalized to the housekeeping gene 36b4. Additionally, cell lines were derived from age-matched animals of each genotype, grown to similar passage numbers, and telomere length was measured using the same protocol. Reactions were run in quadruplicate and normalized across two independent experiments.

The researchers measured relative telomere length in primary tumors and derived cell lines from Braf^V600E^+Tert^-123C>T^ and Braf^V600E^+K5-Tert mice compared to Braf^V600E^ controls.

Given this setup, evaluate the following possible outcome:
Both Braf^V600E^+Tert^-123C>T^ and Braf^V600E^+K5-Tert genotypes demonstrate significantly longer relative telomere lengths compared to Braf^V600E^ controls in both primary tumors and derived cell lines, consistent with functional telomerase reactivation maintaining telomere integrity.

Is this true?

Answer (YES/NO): NO